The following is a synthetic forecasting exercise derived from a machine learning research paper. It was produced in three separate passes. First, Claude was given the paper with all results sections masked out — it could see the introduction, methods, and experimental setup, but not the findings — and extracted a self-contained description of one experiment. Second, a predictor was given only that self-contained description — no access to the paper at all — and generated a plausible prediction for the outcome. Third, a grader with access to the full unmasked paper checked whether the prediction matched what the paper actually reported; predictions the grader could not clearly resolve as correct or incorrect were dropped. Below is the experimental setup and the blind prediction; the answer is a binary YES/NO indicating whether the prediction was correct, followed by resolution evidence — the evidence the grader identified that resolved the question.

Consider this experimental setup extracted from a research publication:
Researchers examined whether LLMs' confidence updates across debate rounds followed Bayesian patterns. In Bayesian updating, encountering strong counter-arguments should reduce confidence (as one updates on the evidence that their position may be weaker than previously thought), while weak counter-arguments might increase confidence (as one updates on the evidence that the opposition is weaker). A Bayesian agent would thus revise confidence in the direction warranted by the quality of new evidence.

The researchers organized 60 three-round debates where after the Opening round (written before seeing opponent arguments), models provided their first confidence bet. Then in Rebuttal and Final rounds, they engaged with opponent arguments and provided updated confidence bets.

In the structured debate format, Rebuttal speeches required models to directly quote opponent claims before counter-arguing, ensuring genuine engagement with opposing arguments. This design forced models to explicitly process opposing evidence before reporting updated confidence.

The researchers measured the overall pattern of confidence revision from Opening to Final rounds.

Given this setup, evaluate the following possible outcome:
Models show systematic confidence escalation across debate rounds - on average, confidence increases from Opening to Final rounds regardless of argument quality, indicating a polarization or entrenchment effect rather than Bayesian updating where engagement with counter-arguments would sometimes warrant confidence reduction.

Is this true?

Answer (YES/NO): YES